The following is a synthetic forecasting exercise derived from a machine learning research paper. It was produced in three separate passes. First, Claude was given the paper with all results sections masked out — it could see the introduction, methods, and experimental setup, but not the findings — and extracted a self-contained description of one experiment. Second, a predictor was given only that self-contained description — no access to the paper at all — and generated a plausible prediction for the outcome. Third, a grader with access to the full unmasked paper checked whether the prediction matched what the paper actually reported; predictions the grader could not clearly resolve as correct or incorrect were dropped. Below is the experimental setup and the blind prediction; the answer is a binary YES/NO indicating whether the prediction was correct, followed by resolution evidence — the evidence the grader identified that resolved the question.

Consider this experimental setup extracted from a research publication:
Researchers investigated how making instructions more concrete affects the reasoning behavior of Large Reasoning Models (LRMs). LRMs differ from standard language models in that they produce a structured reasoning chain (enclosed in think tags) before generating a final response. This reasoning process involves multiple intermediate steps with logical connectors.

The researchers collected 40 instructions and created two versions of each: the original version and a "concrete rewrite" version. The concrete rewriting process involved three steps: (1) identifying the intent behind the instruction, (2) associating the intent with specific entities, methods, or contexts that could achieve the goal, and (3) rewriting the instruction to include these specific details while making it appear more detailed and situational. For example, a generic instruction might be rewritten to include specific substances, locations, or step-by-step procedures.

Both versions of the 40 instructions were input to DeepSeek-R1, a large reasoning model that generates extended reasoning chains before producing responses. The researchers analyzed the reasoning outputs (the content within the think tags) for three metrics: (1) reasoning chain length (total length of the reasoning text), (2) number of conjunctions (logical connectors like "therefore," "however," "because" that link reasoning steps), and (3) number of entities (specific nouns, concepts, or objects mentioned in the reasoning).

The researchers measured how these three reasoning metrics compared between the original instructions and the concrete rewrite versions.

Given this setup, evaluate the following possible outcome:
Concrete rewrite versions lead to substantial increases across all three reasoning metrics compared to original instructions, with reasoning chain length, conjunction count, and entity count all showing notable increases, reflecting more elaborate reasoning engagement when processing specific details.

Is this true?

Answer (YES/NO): YES